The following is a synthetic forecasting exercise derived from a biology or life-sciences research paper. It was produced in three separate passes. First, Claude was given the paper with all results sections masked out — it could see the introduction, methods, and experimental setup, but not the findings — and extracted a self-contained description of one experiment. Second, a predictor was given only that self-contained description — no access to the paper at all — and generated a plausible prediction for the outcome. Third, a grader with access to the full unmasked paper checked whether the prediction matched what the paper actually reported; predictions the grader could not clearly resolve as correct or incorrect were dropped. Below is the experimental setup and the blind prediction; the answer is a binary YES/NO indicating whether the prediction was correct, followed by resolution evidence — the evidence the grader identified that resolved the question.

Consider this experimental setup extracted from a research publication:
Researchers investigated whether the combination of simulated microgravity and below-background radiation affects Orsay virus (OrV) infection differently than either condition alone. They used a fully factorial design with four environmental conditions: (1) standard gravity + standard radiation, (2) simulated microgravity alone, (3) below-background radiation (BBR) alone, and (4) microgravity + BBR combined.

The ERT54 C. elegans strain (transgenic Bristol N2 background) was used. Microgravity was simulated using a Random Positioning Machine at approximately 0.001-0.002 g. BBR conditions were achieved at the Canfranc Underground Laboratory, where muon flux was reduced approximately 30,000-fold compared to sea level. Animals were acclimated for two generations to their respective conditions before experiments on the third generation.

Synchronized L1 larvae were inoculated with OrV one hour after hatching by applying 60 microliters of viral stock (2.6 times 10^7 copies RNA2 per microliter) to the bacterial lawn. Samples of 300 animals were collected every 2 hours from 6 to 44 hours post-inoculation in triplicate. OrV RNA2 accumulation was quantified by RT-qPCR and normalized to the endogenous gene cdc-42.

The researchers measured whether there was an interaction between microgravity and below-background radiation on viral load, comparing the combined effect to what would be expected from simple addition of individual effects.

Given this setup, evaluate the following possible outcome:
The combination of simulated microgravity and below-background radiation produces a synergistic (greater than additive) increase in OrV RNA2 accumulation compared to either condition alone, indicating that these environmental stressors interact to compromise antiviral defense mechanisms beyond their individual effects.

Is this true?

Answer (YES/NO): NO